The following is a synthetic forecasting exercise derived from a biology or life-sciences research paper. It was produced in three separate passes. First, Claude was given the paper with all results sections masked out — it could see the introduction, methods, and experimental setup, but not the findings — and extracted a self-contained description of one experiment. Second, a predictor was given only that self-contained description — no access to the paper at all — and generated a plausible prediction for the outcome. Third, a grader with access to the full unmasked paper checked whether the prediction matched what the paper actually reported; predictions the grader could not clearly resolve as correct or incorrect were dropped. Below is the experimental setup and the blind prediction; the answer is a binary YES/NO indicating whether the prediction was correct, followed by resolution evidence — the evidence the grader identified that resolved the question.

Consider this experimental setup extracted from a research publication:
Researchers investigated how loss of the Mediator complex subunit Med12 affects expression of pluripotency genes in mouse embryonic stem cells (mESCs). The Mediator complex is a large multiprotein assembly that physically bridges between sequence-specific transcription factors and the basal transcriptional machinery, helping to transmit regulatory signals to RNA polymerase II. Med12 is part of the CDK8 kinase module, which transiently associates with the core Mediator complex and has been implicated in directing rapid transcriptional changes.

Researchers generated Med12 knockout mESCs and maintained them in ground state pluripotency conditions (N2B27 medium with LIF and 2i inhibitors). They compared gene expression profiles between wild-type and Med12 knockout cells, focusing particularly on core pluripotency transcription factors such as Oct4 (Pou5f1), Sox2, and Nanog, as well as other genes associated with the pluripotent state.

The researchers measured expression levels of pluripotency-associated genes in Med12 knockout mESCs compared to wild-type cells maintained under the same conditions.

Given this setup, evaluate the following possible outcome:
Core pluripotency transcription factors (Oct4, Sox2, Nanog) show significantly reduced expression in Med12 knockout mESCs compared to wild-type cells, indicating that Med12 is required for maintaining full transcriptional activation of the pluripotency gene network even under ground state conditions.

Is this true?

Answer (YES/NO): NO